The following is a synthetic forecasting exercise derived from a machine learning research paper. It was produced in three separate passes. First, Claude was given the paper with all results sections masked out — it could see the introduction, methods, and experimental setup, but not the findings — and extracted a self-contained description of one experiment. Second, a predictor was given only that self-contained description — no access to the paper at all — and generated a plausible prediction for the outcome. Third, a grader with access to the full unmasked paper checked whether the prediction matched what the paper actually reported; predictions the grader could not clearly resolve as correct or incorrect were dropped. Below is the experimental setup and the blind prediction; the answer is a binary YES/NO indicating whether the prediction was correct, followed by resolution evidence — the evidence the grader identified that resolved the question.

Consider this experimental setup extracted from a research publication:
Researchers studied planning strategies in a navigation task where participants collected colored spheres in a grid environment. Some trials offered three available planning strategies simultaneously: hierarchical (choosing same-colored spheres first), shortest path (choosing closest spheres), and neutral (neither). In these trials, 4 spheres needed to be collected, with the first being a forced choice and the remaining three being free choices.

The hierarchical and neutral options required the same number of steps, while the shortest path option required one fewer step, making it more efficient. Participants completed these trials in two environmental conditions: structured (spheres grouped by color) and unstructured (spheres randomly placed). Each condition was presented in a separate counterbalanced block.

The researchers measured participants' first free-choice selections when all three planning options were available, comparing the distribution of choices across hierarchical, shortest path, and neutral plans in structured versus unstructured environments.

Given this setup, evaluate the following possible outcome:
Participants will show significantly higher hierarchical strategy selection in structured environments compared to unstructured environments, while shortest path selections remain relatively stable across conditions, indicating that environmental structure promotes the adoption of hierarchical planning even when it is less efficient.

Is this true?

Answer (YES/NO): NO